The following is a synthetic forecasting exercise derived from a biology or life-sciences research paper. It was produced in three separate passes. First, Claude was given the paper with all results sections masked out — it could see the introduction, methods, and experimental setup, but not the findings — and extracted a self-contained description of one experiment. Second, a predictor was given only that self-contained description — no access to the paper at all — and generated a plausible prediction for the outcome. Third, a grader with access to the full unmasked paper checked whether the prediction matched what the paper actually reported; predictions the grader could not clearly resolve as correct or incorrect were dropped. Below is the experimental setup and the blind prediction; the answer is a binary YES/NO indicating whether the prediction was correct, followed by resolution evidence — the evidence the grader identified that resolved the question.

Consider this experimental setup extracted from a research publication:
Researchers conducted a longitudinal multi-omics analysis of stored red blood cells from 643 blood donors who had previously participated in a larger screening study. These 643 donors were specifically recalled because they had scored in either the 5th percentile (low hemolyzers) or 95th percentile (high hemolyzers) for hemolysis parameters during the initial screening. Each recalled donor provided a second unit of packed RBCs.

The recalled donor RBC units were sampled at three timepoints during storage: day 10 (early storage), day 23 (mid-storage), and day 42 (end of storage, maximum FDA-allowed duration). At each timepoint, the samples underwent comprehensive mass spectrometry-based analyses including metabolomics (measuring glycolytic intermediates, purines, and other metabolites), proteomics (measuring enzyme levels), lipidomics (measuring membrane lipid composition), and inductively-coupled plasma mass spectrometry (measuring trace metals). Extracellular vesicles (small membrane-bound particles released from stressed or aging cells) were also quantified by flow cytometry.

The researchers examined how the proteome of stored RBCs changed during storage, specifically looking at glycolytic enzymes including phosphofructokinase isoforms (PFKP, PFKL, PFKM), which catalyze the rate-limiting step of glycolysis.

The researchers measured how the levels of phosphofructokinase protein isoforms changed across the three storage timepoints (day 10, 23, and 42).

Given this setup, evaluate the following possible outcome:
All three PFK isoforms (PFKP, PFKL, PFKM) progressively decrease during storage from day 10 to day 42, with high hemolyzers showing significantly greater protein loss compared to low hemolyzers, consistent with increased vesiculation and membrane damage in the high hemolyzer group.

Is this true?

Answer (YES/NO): NO